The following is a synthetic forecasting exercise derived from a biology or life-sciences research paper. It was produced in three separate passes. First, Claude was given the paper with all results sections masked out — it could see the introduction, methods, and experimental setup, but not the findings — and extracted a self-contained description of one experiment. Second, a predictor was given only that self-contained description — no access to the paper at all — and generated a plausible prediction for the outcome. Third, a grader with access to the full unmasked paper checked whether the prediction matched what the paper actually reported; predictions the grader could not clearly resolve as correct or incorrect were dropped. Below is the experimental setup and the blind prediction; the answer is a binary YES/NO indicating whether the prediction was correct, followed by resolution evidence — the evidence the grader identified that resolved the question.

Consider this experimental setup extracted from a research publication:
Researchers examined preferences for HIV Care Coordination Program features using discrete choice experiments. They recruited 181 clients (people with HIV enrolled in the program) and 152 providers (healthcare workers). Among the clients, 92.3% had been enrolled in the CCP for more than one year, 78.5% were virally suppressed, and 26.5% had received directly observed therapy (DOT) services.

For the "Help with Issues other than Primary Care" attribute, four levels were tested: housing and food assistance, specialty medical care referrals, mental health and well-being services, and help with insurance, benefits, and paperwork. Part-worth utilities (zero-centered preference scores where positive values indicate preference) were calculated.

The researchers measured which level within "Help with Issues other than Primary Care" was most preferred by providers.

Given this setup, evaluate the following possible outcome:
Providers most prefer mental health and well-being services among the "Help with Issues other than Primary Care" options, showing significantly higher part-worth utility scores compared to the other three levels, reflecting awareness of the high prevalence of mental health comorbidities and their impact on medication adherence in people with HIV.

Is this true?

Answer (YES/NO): NO